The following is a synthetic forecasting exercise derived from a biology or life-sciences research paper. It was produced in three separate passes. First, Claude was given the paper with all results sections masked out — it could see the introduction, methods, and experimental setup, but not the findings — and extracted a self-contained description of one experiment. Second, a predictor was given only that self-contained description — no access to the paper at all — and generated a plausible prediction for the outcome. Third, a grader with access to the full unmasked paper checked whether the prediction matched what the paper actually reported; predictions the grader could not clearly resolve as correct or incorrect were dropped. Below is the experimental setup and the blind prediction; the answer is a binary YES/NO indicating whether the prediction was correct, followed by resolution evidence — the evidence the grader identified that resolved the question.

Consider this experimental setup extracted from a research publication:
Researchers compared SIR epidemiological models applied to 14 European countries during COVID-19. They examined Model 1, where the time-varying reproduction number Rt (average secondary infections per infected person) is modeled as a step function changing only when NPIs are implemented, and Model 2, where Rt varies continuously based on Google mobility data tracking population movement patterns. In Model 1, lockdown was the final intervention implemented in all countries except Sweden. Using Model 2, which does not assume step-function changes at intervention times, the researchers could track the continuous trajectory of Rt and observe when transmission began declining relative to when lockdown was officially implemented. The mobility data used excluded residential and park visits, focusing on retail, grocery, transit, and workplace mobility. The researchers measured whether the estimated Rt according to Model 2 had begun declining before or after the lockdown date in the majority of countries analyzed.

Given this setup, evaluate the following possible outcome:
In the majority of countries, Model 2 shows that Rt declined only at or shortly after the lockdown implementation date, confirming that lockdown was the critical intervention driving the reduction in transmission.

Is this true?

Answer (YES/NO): NO